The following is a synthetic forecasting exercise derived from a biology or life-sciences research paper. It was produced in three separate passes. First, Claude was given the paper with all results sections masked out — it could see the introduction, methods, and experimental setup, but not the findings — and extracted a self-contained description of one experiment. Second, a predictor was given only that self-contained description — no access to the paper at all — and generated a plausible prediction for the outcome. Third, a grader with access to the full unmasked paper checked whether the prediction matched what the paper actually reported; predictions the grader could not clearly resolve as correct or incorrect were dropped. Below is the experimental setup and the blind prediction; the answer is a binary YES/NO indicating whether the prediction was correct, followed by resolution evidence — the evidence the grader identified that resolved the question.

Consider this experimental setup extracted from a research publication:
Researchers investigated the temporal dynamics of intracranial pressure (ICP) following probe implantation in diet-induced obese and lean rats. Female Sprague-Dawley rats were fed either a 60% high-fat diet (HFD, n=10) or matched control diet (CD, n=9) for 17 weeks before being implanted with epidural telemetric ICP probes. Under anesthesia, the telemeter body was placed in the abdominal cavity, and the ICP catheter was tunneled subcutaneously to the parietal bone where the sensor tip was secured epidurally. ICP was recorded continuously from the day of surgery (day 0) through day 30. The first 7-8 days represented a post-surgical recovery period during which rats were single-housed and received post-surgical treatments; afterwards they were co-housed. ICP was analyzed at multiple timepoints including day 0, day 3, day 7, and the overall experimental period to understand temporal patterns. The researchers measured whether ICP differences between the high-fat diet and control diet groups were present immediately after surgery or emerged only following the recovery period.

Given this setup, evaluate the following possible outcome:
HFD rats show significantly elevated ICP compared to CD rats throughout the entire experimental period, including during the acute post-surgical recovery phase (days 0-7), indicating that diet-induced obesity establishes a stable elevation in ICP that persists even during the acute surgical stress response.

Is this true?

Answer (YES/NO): NO